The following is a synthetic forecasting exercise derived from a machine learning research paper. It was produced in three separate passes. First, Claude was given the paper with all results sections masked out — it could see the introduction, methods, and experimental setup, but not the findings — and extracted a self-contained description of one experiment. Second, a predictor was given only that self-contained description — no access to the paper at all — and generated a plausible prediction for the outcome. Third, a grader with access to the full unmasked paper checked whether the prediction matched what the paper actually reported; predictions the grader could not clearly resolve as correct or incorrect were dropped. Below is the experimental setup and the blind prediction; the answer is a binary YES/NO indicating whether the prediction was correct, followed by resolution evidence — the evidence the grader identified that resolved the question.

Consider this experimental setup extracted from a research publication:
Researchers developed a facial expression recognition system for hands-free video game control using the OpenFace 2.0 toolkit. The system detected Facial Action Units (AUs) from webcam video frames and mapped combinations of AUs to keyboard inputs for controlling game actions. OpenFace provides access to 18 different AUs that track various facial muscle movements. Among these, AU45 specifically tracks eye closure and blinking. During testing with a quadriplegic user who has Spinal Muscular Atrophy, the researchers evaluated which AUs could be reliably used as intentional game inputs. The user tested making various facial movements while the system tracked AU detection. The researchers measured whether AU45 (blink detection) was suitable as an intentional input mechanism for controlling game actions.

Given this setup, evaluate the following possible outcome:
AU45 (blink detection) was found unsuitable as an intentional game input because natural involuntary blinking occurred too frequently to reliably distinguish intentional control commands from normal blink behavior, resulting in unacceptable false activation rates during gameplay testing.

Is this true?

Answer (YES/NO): NO